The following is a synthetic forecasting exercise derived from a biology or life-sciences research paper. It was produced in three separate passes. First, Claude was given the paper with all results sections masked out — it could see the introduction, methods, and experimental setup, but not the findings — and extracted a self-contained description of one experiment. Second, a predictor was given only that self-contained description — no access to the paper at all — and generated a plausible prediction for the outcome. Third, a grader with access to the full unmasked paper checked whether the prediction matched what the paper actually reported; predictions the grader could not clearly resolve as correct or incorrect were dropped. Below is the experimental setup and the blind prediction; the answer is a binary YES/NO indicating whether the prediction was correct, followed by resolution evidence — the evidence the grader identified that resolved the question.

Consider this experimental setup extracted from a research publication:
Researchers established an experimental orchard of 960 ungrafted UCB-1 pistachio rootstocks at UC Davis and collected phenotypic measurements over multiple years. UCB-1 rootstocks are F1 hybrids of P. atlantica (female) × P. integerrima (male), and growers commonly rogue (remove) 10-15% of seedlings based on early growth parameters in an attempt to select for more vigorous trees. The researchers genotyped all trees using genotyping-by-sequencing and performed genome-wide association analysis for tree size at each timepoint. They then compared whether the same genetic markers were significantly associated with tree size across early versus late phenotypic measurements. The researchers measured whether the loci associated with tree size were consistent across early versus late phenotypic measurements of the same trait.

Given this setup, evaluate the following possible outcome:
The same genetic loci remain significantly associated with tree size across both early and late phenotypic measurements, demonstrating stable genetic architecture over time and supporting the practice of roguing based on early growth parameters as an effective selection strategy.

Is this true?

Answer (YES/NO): NO